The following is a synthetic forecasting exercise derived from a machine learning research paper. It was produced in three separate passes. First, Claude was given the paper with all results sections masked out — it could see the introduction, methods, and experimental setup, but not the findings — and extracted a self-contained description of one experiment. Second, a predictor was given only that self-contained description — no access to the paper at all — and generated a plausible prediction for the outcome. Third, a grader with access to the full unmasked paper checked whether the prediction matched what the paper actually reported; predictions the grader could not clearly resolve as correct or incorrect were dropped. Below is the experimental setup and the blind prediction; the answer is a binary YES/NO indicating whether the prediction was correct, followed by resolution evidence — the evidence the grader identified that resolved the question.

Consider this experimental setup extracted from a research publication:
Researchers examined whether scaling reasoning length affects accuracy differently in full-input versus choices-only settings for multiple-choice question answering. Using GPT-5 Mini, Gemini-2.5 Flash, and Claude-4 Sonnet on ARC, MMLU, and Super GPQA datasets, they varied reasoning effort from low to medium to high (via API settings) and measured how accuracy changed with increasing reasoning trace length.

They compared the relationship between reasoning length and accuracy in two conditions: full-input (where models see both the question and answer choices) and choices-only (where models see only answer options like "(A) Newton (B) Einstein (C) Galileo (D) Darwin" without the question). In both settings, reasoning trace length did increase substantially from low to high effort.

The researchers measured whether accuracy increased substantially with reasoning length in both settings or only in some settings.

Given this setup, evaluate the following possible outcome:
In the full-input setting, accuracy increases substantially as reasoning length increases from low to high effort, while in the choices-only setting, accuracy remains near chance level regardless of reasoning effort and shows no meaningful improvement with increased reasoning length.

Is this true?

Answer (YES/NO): NO